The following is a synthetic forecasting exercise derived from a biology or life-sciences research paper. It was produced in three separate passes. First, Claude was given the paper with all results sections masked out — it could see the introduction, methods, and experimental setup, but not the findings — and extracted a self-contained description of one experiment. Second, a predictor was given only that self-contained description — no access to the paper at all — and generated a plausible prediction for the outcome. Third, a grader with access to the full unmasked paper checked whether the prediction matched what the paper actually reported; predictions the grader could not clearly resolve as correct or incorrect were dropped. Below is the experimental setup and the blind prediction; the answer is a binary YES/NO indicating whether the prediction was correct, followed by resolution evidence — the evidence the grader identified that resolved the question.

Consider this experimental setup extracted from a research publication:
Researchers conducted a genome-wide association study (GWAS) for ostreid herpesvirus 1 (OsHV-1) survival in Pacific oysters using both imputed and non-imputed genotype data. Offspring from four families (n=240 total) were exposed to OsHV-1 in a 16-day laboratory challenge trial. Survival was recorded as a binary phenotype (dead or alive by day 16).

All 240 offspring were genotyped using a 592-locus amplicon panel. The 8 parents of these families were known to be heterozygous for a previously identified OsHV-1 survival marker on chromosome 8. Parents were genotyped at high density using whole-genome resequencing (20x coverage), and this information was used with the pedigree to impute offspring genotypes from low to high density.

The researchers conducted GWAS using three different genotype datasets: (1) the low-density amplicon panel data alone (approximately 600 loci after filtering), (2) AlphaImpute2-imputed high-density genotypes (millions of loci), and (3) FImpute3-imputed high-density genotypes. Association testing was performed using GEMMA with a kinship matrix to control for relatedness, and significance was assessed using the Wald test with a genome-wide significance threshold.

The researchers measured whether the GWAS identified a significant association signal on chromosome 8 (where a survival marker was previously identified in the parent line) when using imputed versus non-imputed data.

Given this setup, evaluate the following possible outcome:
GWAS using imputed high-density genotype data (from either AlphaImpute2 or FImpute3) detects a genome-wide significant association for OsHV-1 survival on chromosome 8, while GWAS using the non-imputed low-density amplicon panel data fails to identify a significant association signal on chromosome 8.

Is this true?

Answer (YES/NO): NO